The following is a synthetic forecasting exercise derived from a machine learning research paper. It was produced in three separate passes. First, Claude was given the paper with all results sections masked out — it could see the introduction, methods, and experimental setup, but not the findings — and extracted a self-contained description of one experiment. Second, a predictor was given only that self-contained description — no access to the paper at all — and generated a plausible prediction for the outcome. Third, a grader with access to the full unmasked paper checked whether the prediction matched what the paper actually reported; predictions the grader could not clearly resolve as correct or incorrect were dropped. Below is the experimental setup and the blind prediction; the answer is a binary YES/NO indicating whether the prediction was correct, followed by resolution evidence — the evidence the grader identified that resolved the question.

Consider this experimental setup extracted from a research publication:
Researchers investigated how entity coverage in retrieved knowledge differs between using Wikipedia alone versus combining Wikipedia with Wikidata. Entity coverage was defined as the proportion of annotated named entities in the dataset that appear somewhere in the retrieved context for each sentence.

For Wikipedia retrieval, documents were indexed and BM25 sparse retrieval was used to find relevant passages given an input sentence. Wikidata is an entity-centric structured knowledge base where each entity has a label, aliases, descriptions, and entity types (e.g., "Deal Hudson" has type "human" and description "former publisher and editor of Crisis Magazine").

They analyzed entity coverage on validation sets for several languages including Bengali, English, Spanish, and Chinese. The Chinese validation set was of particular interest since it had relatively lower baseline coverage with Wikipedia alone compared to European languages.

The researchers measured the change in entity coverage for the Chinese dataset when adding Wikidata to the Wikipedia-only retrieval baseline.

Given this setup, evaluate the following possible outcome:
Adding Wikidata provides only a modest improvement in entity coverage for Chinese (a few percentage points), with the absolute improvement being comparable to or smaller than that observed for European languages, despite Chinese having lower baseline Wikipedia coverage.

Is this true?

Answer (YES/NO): NO